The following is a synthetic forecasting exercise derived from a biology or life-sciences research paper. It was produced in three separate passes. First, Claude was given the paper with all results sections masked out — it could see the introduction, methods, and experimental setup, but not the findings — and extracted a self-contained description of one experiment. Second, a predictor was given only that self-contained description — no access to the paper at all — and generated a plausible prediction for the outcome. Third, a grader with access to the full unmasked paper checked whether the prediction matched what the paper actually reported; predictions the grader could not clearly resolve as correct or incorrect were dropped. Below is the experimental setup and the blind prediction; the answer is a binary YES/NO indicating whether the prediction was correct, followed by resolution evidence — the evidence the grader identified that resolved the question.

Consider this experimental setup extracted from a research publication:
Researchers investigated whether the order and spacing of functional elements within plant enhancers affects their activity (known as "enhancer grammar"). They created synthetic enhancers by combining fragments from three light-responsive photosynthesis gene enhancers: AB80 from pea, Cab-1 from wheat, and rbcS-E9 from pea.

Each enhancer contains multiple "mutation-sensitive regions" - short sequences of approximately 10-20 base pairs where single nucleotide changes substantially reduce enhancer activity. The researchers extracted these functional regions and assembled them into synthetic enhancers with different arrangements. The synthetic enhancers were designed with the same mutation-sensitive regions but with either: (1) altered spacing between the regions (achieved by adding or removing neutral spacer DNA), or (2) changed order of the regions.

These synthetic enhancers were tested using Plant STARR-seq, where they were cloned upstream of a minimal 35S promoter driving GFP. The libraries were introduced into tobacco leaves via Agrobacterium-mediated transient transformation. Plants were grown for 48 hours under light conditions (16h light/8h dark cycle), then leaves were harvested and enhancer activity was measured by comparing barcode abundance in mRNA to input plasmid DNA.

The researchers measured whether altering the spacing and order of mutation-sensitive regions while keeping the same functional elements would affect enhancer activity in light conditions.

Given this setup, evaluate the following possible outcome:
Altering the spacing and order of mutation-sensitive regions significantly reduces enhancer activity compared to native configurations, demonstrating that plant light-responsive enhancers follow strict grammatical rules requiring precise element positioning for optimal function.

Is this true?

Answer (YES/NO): YES